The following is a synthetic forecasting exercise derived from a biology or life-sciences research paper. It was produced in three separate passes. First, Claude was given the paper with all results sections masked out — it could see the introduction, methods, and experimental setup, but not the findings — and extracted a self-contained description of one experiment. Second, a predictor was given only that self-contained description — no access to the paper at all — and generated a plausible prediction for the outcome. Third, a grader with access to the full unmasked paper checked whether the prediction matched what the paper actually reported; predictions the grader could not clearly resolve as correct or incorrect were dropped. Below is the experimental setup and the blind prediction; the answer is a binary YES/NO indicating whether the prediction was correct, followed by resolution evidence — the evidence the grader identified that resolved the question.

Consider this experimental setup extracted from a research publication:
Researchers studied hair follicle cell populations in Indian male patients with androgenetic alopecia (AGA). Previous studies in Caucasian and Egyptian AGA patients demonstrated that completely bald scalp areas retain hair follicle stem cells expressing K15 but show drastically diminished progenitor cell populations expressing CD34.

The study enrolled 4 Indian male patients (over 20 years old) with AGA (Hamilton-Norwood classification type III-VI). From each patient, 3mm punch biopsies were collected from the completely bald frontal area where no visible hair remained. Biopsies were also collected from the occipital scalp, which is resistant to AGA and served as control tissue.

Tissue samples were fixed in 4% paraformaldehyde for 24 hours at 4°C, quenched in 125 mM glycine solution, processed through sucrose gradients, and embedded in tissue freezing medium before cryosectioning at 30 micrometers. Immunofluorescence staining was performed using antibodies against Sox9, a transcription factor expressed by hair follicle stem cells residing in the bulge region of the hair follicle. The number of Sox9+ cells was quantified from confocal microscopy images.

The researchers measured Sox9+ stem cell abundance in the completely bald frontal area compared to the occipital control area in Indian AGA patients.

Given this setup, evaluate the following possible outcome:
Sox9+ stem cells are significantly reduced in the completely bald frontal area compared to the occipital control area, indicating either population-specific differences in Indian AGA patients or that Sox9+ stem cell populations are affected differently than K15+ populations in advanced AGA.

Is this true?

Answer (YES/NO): NO